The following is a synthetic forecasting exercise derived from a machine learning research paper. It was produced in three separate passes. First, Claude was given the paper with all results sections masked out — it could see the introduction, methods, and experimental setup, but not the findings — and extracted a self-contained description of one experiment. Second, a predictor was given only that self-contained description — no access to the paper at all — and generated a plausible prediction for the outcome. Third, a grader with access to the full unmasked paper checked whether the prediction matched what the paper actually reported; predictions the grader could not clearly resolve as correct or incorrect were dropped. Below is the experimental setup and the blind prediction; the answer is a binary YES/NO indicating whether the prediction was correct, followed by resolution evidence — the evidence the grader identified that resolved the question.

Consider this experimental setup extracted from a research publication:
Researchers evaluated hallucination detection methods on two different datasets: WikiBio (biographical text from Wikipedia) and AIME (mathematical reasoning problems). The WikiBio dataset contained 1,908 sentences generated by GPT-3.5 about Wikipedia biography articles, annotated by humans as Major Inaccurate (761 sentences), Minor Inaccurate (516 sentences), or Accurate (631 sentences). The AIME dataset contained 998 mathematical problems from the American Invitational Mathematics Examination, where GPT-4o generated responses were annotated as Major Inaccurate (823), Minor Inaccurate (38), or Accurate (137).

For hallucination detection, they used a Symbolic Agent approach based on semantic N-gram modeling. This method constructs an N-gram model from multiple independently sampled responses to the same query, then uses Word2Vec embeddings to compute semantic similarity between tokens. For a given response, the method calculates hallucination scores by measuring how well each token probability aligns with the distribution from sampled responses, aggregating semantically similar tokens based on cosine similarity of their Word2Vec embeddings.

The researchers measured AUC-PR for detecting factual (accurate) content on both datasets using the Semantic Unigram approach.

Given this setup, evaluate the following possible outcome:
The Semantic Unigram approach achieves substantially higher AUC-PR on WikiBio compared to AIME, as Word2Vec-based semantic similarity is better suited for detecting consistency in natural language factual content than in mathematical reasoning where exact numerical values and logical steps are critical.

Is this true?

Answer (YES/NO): YES